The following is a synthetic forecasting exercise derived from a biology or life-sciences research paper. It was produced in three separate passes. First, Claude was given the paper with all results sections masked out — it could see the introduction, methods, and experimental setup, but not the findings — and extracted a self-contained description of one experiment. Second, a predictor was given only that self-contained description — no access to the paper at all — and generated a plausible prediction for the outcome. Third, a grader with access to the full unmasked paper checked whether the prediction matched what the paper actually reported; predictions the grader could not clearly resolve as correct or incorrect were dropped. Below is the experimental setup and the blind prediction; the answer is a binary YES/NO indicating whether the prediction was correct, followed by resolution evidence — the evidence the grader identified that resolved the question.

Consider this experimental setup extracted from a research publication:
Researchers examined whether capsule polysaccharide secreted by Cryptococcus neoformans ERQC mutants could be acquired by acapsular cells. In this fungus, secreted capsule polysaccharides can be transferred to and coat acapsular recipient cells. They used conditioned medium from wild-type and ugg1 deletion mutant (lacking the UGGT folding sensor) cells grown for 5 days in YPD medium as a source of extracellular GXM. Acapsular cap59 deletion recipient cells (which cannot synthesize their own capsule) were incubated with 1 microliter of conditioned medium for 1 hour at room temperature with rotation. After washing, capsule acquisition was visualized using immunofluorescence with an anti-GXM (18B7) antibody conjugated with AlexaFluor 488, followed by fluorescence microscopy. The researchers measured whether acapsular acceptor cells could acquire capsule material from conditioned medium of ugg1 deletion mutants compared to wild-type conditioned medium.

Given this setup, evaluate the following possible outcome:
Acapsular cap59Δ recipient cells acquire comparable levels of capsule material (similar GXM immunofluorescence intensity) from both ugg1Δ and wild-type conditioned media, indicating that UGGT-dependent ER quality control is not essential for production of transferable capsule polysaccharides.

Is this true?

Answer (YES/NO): NO